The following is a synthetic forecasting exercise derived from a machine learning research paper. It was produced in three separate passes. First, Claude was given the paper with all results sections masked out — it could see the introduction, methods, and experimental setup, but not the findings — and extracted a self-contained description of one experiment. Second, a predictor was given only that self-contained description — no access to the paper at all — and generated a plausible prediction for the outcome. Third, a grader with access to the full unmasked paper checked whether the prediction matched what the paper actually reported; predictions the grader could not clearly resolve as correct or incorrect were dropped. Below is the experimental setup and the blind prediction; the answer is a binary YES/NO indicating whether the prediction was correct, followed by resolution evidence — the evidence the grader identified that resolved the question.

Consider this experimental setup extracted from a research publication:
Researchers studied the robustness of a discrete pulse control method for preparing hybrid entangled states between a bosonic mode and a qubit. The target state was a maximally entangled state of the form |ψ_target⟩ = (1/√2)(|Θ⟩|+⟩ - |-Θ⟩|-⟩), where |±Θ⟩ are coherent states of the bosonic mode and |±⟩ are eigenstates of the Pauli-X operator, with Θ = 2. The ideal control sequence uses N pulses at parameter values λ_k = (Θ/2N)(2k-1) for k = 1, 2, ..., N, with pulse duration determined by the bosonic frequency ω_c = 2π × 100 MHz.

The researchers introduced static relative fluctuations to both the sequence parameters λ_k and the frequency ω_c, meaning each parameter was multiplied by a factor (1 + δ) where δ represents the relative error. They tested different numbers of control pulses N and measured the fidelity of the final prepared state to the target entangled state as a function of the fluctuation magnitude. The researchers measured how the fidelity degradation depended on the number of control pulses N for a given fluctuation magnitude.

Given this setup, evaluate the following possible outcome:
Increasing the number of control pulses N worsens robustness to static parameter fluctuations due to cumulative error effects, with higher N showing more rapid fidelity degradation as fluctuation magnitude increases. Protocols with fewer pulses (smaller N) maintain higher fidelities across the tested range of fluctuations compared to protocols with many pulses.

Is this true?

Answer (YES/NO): NO